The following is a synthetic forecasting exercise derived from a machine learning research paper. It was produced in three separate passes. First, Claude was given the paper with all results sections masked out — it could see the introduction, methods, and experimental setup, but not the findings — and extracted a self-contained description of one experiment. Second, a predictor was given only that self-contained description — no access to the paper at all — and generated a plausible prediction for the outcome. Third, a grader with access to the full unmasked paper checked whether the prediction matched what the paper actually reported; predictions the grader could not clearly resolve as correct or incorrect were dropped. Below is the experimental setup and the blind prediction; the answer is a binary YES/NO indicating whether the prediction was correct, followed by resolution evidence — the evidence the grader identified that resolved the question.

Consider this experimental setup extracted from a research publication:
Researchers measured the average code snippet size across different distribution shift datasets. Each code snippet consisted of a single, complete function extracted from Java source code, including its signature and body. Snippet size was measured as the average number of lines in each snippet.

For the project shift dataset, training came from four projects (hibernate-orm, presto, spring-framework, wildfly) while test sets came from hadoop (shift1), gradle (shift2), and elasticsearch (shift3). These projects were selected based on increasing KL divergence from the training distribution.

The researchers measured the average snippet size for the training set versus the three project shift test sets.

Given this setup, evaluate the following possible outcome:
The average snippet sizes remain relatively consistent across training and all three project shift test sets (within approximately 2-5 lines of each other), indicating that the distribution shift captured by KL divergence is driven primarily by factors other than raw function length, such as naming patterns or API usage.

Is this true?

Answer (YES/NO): NO